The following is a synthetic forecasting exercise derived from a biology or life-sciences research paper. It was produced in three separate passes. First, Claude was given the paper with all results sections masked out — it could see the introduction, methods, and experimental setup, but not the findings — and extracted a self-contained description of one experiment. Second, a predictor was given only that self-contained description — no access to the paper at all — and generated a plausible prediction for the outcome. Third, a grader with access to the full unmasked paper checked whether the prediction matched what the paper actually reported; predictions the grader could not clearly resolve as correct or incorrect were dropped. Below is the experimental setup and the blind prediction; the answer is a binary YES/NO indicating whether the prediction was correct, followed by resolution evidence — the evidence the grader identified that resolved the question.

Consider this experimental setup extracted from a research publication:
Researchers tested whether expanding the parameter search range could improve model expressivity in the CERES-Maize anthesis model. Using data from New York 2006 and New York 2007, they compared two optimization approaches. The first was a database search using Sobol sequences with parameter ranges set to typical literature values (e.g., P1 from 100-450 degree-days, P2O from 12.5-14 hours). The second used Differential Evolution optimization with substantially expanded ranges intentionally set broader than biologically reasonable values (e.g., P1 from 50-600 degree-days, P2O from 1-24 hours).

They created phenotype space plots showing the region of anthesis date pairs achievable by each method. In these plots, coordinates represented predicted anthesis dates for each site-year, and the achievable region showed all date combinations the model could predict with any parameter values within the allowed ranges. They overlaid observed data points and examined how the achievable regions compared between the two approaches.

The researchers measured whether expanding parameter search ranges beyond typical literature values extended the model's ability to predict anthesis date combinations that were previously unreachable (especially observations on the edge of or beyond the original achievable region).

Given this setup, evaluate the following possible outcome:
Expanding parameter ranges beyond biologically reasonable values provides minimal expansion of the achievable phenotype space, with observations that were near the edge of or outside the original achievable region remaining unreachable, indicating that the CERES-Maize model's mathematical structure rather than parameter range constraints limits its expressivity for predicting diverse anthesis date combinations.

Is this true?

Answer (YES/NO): YES